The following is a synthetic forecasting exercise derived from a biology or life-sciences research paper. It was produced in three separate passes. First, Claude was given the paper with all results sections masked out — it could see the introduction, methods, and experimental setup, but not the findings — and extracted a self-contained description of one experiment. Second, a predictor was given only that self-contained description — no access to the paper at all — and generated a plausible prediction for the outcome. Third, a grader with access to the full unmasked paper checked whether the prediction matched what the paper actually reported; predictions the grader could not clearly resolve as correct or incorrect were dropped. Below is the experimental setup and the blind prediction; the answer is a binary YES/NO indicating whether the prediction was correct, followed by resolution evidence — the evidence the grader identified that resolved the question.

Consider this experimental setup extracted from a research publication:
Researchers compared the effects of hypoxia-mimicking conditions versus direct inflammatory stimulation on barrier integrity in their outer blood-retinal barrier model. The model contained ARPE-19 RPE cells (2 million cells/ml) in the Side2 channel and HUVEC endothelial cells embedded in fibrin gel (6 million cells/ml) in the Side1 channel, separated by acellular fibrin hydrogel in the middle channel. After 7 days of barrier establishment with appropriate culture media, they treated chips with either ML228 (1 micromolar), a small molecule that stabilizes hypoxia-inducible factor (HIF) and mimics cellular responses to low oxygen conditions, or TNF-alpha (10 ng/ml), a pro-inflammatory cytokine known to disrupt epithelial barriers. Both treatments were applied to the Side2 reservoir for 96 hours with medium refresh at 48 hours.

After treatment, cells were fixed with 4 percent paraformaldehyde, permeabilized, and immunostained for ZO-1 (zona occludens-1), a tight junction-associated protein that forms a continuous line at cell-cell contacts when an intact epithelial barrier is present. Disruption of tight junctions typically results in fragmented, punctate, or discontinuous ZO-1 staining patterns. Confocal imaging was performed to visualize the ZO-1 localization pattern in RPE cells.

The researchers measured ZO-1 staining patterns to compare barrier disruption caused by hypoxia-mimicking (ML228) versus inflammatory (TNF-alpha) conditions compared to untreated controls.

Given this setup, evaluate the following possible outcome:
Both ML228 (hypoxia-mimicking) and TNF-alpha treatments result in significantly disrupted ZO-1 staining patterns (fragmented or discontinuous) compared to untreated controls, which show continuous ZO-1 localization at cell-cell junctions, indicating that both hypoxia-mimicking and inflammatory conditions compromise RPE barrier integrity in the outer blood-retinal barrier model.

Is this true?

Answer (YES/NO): YES